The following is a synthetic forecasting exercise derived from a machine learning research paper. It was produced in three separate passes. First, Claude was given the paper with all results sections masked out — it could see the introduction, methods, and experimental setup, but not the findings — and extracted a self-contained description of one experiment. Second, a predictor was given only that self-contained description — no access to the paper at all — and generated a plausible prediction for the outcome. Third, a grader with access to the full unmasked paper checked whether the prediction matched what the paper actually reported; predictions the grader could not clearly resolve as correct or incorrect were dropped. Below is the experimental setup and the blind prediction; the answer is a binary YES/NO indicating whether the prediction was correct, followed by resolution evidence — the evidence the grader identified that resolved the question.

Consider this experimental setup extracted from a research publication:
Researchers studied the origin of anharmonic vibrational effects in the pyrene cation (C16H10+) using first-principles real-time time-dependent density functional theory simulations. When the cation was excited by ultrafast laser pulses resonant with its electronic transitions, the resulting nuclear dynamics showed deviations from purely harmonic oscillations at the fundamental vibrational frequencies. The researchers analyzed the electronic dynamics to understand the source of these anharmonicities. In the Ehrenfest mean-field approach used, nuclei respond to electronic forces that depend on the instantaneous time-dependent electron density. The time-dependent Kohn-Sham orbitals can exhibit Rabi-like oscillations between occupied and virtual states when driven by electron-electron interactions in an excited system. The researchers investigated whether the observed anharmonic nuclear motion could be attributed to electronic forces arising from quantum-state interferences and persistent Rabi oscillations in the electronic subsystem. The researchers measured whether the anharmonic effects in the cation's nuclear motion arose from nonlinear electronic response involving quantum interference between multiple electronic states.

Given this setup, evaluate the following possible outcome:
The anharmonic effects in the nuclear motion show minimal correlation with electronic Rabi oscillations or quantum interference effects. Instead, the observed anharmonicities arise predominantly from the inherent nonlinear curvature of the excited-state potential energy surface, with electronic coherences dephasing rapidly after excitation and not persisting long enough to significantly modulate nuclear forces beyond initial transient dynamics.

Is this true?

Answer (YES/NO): NO